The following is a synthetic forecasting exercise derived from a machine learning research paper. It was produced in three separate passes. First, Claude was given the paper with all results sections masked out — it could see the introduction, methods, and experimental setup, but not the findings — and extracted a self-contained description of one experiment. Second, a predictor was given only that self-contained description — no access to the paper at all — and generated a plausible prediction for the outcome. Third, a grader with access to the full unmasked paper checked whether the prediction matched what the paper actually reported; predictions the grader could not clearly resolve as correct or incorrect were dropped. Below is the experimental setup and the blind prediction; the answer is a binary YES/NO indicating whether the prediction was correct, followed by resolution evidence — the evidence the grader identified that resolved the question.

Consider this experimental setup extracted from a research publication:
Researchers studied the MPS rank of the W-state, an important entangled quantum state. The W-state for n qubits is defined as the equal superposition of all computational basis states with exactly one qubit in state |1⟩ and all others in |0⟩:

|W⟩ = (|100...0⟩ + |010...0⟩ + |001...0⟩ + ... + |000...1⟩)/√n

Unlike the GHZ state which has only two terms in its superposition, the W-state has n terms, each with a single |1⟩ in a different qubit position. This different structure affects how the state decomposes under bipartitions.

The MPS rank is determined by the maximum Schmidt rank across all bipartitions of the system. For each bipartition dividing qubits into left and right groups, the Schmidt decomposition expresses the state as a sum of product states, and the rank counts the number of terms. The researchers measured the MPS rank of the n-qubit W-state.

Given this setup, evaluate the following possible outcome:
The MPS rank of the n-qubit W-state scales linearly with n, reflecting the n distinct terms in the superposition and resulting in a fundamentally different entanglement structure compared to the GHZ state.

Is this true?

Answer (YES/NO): NO